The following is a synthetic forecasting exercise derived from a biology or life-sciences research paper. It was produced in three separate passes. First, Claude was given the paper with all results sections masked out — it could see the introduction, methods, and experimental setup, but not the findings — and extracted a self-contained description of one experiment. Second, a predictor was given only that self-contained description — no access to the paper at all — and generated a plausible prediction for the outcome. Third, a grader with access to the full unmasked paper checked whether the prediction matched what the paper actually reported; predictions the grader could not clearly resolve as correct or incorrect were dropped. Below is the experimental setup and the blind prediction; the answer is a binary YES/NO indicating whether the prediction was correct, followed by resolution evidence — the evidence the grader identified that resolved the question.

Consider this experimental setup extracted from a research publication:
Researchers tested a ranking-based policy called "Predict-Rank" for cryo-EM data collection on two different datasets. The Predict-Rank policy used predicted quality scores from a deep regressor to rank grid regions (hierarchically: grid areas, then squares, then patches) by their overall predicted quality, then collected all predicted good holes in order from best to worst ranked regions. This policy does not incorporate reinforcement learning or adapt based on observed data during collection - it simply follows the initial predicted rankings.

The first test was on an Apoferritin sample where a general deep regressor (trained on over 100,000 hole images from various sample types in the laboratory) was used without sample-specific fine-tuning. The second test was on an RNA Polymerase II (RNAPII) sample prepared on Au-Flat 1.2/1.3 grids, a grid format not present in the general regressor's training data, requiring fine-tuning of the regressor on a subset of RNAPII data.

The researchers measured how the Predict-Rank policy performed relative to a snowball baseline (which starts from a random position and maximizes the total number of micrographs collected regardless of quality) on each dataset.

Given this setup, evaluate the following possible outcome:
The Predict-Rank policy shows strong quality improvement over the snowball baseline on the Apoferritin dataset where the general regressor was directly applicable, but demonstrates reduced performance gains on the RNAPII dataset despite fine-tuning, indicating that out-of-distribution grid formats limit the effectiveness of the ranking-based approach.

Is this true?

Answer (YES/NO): YES